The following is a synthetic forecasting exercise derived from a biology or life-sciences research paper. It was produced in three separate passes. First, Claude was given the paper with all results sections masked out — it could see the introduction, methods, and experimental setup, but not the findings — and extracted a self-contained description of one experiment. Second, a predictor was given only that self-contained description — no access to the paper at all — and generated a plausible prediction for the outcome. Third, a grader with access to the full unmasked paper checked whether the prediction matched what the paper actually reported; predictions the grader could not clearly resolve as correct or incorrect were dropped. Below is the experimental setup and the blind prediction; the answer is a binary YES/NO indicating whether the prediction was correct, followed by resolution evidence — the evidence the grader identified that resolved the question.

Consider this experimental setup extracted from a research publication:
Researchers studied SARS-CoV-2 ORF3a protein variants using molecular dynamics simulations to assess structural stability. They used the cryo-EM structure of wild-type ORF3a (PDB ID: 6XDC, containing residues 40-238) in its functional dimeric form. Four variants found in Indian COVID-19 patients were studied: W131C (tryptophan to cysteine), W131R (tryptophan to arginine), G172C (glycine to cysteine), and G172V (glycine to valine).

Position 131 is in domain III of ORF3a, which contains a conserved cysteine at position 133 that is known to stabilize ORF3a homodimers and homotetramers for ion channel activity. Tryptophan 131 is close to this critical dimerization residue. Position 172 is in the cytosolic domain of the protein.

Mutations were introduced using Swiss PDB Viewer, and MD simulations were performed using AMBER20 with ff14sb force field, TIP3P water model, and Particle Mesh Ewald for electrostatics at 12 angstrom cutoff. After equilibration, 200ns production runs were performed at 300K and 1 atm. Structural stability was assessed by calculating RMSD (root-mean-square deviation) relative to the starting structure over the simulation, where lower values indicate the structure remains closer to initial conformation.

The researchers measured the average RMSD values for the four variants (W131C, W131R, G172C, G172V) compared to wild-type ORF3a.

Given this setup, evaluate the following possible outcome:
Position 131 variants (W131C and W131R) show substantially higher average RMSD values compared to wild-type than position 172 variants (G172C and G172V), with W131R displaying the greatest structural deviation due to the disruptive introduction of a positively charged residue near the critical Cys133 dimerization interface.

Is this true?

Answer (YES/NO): NO